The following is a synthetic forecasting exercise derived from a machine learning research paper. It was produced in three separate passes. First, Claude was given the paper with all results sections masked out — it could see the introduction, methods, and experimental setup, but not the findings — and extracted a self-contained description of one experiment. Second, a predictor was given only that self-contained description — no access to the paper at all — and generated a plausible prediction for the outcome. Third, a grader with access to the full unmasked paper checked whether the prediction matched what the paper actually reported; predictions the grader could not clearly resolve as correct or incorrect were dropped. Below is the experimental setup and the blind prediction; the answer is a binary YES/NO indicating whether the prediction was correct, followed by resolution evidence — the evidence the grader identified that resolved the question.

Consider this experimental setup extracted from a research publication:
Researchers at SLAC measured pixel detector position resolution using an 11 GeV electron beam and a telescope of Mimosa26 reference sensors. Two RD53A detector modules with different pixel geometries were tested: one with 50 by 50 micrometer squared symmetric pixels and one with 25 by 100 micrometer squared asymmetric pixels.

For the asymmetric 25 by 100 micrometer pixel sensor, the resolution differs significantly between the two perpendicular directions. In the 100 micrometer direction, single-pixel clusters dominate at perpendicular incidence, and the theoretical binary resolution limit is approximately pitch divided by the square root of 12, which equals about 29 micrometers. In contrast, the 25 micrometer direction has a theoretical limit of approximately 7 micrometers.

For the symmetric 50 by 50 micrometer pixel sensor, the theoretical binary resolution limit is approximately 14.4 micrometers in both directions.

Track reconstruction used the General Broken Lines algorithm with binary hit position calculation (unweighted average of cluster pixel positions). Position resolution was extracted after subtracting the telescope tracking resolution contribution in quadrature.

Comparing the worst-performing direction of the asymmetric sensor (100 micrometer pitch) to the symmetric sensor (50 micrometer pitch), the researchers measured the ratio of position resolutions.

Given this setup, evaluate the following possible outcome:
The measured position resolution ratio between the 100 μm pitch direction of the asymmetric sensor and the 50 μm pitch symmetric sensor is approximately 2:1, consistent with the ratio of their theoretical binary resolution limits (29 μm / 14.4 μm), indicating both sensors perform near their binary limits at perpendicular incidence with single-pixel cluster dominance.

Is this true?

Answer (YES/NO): YES